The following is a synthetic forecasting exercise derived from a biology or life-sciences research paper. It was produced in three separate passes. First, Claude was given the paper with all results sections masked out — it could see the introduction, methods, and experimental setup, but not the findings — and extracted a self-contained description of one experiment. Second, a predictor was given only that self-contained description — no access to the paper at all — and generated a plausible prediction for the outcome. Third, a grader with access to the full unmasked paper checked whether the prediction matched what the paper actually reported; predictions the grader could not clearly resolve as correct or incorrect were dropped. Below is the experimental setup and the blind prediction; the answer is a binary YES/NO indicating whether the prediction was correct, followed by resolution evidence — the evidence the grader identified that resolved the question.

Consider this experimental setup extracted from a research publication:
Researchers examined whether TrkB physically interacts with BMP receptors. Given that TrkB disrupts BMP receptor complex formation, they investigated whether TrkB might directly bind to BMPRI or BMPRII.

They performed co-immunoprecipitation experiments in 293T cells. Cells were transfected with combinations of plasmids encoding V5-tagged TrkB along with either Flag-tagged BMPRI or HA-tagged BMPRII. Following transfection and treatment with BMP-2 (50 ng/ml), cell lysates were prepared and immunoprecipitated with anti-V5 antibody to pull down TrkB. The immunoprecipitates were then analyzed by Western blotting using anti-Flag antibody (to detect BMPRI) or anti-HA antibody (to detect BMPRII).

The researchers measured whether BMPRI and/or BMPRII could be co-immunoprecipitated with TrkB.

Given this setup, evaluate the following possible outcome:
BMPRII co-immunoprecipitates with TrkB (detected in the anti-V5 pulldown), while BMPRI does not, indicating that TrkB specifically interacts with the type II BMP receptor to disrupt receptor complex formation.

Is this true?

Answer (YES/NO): YES